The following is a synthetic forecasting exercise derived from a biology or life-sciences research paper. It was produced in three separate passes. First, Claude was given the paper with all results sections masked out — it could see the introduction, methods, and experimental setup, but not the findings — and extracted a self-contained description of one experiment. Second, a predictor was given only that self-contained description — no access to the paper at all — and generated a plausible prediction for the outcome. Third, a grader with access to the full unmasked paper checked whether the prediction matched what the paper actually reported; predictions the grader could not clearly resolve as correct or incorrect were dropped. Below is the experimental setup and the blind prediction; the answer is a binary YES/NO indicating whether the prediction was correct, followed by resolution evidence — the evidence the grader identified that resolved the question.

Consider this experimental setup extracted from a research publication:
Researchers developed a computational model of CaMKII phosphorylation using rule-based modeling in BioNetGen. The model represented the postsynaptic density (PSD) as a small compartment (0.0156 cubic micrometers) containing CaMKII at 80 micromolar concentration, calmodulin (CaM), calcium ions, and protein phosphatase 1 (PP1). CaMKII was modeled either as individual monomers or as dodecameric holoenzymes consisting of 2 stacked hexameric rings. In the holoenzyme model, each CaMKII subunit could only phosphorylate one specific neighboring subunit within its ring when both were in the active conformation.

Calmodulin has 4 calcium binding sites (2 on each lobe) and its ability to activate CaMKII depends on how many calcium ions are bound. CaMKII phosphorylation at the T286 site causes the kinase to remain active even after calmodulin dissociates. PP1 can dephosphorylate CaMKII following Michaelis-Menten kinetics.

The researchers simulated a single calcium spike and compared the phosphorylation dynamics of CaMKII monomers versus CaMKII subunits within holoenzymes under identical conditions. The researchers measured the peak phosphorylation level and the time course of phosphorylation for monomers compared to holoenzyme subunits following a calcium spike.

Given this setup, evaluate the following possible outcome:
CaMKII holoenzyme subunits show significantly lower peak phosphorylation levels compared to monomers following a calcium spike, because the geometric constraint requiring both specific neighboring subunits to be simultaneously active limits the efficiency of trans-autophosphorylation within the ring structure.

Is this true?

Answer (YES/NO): YES